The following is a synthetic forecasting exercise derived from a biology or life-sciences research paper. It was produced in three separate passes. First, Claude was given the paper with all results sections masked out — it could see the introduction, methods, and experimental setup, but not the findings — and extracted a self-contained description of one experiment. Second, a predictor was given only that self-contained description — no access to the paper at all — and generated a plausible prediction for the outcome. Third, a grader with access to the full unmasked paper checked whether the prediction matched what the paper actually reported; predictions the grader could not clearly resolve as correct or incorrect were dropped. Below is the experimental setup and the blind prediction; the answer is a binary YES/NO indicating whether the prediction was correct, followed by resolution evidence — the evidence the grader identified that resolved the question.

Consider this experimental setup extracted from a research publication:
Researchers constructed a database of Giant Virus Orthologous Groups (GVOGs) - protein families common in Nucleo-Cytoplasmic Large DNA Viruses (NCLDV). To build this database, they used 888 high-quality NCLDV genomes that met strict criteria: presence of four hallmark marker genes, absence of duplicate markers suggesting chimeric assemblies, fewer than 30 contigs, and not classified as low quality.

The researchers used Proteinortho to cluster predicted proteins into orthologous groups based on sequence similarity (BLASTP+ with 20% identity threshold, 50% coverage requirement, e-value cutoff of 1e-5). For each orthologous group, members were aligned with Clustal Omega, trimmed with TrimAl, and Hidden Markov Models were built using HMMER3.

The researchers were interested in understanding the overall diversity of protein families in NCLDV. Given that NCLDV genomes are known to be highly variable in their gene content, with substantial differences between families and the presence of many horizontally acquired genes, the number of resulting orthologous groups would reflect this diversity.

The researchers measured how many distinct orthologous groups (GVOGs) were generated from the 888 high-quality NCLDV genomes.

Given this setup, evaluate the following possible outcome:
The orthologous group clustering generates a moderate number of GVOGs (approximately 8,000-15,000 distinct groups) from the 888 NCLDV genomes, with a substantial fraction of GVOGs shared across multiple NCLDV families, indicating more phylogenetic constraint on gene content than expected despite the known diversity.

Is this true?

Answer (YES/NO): NO